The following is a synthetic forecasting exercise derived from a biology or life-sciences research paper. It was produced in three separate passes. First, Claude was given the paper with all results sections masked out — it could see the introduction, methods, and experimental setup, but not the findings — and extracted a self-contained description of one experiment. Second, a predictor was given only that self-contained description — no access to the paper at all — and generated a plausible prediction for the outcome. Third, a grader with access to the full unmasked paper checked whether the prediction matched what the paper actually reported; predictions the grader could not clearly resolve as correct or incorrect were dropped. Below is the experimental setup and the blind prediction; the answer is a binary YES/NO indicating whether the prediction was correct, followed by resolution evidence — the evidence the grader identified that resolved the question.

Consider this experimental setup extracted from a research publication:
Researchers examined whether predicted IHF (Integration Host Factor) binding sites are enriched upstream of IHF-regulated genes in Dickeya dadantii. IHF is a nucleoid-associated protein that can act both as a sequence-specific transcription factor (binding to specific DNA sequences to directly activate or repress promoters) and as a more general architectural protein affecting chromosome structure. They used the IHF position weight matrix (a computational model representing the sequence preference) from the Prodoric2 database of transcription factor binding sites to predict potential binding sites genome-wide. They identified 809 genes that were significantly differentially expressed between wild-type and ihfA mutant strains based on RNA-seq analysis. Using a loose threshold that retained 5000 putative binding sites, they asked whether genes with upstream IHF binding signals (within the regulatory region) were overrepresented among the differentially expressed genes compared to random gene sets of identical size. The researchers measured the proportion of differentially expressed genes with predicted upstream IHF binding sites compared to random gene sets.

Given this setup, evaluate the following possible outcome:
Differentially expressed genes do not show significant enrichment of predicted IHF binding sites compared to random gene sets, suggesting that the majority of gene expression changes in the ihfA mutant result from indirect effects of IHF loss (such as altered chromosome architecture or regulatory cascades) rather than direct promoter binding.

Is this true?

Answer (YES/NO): NO